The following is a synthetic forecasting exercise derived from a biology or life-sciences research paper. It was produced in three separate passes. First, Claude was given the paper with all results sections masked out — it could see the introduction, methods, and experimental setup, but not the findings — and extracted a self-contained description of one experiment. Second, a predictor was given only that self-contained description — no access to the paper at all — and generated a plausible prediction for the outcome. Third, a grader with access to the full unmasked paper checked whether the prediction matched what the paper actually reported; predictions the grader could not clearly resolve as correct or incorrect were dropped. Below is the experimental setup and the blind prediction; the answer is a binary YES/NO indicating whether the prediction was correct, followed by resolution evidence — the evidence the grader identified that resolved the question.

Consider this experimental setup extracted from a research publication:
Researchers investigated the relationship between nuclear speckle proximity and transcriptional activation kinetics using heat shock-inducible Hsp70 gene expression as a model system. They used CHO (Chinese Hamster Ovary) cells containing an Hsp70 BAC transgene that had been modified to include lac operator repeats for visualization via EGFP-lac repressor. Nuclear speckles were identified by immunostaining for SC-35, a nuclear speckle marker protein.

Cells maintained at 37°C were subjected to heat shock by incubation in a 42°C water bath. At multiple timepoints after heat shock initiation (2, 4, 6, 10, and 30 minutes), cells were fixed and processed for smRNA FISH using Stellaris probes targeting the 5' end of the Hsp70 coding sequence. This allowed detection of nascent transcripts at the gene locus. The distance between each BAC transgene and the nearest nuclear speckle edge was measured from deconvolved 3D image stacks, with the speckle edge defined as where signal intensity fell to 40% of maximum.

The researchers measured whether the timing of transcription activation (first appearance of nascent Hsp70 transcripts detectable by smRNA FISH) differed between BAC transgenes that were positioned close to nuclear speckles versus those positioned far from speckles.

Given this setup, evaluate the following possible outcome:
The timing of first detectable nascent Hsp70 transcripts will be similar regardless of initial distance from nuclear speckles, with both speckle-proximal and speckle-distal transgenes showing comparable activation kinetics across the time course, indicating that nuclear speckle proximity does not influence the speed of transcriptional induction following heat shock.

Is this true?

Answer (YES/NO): YES